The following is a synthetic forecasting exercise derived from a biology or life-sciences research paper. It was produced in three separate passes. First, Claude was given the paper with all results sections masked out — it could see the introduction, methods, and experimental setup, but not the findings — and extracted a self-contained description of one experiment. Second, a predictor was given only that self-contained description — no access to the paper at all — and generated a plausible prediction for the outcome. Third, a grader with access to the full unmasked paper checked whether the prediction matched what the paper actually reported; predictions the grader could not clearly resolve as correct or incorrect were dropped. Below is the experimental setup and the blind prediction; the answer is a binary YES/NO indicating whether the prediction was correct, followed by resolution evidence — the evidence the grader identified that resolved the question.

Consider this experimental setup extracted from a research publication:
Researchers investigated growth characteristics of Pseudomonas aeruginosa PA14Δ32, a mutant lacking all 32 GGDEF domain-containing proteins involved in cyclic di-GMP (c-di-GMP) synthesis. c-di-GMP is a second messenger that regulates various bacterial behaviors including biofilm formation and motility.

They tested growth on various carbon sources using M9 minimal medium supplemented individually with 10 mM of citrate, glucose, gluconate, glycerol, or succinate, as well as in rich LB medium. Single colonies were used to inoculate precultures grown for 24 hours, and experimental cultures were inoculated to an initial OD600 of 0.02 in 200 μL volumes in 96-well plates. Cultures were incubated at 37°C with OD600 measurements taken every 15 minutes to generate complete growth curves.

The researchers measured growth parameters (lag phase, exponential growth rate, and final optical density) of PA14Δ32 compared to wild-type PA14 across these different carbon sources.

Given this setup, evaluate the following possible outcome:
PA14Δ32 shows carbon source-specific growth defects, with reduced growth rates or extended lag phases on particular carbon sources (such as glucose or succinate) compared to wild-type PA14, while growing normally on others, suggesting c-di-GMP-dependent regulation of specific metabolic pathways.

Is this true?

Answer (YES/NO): NO